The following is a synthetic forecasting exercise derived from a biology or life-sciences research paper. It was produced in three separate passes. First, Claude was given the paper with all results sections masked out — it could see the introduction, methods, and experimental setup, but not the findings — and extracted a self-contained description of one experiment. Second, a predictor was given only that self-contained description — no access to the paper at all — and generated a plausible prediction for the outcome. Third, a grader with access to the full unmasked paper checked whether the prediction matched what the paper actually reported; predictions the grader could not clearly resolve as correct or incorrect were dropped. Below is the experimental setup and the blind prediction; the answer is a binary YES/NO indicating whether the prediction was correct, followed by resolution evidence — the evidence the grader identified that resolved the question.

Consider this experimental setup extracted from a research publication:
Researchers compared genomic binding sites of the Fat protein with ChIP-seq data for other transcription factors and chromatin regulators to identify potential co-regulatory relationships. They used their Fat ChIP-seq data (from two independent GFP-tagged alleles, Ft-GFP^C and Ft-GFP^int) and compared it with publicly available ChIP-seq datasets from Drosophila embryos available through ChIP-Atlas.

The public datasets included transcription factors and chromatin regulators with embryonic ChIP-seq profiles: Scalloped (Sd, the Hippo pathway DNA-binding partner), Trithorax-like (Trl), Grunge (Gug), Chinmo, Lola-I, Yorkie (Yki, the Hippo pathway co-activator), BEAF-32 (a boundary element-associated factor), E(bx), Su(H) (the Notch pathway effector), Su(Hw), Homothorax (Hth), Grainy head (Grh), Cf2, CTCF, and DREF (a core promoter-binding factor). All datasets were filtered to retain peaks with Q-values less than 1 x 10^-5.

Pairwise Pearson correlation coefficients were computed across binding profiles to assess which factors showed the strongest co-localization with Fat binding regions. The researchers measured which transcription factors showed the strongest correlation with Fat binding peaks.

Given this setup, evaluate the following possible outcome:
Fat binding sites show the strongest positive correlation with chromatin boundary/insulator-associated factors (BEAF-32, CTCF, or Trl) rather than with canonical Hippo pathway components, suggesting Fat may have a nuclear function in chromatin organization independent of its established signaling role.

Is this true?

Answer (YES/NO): NO